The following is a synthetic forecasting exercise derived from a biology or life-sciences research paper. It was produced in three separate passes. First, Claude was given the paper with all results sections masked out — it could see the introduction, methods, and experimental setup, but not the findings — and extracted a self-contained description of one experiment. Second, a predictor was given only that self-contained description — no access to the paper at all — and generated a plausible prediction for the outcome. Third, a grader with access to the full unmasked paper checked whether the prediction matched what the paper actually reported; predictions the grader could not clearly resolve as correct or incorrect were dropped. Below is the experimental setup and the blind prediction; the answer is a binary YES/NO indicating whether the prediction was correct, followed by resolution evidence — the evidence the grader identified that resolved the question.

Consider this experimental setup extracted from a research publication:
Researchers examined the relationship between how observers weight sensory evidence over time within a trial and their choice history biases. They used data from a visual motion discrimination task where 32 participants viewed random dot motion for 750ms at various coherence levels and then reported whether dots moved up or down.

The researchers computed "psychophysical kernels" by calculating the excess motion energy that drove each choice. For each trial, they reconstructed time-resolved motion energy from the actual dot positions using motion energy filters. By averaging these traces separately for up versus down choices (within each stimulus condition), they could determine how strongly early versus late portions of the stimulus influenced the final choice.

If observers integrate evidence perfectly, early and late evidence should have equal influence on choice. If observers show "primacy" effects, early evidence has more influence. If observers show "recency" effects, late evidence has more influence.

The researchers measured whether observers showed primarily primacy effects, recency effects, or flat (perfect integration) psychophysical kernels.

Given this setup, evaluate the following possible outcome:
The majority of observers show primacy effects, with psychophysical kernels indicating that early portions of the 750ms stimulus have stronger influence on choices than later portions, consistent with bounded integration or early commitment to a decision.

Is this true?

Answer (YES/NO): YES